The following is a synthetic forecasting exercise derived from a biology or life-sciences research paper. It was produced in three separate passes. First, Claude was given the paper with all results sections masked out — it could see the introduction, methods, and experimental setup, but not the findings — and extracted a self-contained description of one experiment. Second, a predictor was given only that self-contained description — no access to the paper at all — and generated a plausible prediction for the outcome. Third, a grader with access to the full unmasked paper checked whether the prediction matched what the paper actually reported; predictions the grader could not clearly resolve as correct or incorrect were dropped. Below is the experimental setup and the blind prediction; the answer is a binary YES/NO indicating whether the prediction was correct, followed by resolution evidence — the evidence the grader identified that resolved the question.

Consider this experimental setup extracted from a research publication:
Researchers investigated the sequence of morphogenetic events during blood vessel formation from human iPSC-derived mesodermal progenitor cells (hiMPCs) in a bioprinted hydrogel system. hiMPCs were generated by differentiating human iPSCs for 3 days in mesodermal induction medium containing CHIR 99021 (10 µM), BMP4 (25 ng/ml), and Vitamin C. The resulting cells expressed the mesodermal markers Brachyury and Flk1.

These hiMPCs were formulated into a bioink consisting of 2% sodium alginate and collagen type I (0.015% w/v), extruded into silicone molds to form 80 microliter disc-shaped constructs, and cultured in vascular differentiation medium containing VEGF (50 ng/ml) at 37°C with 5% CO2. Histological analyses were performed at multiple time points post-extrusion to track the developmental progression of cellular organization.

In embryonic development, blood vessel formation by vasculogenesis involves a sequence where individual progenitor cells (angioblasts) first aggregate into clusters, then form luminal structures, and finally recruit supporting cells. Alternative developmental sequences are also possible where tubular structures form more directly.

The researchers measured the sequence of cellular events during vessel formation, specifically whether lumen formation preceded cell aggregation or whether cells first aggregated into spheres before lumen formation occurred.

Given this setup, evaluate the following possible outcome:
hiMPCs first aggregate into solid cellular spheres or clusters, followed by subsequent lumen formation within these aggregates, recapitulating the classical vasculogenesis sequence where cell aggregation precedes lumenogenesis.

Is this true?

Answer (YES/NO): YES